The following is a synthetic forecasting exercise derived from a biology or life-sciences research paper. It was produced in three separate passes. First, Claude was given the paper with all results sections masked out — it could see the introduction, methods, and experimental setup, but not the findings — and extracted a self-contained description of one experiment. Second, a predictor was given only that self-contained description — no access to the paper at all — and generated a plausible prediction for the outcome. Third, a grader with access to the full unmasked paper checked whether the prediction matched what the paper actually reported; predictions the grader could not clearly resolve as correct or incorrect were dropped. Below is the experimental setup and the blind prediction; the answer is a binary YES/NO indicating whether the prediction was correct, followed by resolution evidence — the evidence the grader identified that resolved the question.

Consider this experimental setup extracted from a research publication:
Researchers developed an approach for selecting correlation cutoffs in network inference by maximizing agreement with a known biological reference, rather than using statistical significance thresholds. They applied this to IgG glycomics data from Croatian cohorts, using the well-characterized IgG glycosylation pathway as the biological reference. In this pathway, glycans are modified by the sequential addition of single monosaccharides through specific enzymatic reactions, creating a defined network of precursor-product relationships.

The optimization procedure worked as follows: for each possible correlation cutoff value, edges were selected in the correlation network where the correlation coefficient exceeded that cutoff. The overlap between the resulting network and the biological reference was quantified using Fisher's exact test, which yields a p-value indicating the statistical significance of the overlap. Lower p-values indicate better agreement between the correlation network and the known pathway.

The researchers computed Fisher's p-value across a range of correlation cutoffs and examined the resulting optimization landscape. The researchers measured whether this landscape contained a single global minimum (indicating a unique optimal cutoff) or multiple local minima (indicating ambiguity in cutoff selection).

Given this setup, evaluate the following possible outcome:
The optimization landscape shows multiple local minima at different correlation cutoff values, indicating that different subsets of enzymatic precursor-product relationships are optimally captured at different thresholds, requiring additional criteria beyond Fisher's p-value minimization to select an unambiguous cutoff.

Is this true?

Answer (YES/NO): NO